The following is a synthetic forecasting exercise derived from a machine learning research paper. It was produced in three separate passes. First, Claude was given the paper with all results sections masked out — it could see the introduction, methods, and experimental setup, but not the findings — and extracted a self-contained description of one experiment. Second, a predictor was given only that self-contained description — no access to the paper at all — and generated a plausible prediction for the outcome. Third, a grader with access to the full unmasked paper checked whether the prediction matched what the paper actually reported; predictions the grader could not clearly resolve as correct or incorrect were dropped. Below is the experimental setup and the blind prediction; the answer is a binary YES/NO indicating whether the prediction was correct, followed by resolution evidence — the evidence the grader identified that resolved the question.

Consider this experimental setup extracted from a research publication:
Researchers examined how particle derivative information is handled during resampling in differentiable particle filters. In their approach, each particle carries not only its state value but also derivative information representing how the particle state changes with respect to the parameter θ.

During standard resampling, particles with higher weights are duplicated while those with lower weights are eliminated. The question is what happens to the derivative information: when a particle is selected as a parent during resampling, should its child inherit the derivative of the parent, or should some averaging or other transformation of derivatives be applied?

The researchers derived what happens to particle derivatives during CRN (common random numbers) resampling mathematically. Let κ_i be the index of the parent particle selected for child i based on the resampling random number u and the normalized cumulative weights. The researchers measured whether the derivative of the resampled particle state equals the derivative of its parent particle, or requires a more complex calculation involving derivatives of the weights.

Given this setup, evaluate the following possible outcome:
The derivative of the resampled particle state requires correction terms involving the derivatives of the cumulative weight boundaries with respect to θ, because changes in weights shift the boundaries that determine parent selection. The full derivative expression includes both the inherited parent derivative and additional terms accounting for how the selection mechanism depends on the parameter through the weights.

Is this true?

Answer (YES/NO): NO